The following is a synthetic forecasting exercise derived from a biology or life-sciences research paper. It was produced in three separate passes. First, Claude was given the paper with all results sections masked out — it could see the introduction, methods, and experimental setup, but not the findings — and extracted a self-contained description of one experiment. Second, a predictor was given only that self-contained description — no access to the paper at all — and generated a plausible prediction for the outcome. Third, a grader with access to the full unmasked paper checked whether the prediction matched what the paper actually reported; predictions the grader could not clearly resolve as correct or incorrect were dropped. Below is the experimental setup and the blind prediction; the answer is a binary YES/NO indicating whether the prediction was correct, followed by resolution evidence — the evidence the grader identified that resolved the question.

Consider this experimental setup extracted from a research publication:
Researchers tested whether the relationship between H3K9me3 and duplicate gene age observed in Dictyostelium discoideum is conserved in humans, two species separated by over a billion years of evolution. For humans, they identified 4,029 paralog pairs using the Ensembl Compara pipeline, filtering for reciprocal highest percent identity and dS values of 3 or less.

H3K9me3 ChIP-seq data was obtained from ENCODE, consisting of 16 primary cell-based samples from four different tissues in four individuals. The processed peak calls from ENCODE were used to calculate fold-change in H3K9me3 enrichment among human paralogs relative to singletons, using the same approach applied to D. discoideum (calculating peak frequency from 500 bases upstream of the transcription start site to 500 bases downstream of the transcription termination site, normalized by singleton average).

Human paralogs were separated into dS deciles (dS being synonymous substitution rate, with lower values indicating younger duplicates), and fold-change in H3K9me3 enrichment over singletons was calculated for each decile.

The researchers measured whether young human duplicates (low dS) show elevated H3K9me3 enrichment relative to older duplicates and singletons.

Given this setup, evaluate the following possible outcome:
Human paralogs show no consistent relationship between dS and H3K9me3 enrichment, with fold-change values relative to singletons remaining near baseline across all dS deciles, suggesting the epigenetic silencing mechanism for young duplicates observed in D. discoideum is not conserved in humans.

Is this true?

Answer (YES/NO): NO